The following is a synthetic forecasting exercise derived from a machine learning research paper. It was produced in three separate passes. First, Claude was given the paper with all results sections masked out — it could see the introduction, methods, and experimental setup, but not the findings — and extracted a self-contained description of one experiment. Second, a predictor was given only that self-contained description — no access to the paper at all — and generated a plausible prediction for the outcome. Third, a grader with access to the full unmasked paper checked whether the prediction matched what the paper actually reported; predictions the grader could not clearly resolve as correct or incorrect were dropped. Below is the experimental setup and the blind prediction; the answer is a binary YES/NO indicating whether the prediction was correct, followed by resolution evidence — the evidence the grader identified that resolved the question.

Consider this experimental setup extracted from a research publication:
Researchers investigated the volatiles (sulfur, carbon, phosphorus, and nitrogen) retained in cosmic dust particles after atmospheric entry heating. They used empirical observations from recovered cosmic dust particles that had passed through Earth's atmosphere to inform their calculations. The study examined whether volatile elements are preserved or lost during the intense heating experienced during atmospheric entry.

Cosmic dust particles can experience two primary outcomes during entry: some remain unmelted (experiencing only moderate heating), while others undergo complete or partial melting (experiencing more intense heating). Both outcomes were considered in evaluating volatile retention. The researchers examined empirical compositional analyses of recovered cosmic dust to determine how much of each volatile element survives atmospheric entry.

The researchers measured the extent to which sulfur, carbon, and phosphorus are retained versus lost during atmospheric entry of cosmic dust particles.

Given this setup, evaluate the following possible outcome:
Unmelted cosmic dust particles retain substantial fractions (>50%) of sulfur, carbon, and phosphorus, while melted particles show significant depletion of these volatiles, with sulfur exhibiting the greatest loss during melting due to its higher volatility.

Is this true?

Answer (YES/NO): NO